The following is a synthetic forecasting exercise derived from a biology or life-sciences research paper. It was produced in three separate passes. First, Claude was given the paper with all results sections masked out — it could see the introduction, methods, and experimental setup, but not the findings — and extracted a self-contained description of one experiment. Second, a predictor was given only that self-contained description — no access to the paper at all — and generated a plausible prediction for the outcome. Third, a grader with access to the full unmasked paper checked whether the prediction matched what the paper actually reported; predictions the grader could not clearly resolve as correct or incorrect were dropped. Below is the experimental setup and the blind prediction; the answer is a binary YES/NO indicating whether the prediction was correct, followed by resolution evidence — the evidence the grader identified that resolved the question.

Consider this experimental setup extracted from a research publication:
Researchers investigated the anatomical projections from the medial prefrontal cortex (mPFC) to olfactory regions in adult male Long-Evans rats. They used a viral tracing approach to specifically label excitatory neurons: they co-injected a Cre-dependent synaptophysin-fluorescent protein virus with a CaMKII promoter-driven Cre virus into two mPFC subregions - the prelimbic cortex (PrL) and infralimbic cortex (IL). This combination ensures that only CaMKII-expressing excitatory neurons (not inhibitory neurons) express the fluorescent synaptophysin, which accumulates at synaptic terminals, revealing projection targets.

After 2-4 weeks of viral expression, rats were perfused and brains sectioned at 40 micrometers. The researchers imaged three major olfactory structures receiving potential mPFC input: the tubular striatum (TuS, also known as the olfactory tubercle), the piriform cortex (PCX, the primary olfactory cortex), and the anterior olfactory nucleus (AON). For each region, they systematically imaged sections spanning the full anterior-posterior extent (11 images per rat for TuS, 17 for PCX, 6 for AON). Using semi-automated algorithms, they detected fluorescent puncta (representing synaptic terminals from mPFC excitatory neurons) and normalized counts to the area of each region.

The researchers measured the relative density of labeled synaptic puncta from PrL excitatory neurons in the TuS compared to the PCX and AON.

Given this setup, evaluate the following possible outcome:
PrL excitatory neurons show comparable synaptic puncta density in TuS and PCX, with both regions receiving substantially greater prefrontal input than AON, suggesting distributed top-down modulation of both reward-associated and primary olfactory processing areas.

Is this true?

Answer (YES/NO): NO